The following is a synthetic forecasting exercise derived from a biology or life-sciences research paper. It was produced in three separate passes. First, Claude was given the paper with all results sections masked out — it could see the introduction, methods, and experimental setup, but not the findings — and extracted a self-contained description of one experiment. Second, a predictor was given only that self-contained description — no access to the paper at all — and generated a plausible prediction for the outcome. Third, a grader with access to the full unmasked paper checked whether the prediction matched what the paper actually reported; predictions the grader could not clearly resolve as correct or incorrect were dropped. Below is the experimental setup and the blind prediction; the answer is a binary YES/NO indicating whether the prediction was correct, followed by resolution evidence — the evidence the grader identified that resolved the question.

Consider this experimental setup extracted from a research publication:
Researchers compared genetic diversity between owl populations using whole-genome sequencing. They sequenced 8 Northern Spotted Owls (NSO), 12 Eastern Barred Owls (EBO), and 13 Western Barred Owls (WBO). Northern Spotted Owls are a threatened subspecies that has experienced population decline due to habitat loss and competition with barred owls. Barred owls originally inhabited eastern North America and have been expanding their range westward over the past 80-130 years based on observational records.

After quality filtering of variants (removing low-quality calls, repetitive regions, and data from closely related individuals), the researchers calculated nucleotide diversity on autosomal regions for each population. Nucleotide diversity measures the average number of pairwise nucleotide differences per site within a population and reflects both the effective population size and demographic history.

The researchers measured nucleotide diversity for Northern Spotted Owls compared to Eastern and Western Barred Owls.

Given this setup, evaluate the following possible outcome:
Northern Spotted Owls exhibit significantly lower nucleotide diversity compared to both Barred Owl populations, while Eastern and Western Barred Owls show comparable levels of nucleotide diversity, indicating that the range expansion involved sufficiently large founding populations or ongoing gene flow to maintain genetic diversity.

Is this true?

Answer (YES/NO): NO